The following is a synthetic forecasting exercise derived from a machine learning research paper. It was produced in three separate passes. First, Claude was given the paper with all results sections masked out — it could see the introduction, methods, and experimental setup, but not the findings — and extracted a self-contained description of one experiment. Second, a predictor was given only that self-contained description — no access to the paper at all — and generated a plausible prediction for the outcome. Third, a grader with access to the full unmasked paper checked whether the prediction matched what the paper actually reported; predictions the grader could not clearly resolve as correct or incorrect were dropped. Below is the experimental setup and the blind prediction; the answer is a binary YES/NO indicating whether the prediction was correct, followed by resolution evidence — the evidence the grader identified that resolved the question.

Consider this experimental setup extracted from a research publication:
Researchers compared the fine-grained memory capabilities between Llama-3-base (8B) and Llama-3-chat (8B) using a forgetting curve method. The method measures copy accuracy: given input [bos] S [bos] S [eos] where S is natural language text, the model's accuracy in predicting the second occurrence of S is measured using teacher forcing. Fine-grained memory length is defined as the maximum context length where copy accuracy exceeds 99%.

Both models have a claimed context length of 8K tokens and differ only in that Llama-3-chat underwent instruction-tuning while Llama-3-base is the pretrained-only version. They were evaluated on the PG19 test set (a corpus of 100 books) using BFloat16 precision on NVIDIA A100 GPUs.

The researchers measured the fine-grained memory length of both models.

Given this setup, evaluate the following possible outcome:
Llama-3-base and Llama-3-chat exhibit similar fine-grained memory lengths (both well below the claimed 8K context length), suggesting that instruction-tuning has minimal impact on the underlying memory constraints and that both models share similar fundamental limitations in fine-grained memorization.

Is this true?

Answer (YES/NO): YES